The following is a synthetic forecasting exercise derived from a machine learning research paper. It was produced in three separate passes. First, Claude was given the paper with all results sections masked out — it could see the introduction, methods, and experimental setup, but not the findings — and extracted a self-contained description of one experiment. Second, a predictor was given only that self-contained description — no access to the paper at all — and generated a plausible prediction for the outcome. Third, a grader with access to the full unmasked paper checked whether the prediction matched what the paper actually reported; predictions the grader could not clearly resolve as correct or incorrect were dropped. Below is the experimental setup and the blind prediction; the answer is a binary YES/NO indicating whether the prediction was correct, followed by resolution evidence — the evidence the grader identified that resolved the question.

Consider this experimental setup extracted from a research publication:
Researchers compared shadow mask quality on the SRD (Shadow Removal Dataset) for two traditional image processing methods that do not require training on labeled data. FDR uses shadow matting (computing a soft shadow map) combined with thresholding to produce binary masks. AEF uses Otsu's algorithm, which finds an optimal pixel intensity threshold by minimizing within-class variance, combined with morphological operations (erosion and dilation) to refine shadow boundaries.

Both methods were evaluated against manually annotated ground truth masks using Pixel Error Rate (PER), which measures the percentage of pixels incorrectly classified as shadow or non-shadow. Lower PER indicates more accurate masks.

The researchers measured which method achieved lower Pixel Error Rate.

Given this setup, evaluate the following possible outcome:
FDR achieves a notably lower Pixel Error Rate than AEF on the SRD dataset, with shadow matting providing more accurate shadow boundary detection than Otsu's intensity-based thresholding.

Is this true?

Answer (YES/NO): NO